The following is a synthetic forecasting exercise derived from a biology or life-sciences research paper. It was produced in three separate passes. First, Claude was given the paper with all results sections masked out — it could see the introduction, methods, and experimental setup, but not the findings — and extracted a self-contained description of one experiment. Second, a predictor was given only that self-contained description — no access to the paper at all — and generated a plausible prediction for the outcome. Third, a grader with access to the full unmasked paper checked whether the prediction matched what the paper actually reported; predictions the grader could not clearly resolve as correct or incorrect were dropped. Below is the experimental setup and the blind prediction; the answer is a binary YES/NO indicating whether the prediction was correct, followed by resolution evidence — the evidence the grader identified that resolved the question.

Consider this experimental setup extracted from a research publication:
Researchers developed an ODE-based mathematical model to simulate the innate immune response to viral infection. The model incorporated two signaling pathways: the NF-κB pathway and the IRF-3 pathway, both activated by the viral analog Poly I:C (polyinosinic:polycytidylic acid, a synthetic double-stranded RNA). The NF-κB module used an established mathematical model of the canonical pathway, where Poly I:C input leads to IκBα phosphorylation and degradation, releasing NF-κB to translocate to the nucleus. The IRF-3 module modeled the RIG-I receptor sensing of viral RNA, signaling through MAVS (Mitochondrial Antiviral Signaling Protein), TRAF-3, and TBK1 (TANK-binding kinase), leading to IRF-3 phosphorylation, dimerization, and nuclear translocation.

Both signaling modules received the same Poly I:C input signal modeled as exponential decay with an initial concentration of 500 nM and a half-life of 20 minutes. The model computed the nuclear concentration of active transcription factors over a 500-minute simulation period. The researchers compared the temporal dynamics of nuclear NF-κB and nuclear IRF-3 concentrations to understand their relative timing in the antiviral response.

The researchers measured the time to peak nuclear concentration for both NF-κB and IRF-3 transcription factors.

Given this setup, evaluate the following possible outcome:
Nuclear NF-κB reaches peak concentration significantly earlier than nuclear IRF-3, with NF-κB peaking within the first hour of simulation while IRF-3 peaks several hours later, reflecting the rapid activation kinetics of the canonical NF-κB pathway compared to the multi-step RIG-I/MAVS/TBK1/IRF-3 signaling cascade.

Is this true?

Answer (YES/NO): YES